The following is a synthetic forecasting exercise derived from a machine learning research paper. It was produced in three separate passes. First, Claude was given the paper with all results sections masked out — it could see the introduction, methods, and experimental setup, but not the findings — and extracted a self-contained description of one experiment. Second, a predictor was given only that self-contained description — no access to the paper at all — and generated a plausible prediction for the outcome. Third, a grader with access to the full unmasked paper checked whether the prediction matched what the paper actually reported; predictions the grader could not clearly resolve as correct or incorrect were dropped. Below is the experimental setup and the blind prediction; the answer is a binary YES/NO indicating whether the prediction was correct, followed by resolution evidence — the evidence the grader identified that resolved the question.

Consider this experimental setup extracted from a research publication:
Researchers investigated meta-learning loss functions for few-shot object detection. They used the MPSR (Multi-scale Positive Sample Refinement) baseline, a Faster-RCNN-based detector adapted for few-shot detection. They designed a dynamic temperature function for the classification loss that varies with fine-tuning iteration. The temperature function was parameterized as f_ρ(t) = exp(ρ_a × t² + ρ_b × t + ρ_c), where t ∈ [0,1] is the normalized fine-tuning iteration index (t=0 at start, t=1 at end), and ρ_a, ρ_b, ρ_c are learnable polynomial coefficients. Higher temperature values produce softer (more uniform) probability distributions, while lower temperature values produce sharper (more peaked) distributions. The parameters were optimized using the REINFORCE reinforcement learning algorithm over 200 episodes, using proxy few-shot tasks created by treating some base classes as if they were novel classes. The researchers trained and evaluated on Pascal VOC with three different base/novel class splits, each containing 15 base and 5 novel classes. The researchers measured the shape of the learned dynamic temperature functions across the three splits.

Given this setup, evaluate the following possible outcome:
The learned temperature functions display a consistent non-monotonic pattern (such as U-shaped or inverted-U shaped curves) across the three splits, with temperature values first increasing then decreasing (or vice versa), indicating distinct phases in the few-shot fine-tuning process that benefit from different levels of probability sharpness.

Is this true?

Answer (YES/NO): NO